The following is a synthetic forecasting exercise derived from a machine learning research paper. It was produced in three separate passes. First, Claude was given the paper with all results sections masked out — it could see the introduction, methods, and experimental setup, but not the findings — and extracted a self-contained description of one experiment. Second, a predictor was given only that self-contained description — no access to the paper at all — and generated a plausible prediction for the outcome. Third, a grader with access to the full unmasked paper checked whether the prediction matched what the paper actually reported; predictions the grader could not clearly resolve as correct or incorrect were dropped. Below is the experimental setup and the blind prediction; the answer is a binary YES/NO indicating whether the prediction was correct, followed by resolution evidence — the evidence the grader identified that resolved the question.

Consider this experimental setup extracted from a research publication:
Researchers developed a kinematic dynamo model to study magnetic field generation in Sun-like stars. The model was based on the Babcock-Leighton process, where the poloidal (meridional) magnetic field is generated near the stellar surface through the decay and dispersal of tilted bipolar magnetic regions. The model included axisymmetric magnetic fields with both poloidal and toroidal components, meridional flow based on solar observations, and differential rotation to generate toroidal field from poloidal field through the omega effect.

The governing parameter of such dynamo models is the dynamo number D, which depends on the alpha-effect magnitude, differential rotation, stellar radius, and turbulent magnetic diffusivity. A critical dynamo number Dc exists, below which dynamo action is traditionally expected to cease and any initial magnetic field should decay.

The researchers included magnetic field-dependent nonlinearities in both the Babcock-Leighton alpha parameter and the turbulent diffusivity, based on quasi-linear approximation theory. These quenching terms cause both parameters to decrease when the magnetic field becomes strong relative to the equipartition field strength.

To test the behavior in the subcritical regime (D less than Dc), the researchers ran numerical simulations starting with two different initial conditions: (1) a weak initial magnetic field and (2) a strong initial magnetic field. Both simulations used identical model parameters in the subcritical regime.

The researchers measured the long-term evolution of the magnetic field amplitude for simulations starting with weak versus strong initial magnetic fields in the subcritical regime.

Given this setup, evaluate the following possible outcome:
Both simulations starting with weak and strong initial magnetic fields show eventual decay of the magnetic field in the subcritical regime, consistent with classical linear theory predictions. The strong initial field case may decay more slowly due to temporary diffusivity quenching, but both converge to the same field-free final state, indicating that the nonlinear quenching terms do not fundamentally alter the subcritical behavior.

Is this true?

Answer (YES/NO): NO